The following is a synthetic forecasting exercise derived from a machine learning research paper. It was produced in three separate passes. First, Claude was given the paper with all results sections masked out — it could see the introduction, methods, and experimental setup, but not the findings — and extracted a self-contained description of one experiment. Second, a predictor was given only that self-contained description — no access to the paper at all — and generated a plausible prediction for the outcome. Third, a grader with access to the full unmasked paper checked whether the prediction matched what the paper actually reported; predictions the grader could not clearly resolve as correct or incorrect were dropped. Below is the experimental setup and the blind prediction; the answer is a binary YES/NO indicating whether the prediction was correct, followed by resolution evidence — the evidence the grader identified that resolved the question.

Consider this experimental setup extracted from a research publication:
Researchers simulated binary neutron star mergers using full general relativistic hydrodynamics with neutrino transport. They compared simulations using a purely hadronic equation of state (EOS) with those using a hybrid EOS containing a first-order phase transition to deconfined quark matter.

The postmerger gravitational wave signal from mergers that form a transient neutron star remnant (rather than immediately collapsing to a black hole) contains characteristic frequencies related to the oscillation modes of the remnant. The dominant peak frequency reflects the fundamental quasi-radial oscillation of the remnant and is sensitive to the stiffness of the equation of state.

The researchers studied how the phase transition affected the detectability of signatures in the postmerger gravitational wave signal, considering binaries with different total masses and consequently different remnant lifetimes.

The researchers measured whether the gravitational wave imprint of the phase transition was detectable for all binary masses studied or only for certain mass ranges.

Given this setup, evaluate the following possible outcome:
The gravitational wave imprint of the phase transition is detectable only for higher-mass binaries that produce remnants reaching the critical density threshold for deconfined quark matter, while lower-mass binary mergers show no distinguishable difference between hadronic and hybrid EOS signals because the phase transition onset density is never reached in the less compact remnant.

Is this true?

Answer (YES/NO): NO